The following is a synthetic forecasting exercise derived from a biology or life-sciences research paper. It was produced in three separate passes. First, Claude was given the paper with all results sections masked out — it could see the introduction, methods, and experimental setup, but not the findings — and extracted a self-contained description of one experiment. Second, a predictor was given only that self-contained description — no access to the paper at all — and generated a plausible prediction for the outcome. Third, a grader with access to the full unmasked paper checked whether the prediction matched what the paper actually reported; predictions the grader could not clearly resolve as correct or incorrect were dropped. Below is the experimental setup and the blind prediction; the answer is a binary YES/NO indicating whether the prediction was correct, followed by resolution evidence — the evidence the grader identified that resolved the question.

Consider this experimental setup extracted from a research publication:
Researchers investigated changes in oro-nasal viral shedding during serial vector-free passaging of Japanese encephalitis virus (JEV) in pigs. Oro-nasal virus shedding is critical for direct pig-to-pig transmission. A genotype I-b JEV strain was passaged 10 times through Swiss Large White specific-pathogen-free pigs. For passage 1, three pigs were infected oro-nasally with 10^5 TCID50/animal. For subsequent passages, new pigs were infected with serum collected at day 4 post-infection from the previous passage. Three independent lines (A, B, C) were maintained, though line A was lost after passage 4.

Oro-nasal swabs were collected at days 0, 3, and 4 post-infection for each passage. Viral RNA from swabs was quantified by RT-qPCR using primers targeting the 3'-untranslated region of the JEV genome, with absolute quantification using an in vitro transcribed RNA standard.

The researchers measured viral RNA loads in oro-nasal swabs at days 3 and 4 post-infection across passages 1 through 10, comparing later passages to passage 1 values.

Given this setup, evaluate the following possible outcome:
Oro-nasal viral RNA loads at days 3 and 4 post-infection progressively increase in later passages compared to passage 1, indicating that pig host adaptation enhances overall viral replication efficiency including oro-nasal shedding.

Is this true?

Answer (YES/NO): YES